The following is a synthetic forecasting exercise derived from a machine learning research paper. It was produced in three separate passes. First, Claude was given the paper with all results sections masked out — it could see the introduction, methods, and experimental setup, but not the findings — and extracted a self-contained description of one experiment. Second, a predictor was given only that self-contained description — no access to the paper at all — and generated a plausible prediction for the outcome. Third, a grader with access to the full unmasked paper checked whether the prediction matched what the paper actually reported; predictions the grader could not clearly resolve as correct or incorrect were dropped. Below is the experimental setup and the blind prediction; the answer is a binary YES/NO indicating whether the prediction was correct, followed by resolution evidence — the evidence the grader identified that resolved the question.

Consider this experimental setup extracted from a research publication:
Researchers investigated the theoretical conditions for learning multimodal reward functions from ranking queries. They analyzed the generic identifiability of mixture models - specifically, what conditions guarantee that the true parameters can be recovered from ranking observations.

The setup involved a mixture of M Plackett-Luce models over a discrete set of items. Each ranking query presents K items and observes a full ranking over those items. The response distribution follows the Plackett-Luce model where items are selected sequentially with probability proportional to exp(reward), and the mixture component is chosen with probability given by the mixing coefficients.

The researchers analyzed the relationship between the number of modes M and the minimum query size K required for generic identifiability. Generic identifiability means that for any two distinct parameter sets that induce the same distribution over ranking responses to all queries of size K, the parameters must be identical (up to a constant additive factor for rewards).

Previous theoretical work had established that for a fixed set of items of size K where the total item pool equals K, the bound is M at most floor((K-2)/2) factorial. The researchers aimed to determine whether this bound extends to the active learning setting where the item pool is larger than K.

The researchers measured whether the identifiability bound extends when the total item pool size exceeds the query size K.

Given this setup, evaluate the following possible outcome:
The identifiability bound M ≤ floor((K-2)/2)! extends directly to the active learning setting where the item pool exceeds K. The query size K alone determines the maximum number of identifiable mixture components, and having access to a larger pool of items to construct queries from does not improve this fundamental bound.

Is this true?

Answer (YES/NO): YES